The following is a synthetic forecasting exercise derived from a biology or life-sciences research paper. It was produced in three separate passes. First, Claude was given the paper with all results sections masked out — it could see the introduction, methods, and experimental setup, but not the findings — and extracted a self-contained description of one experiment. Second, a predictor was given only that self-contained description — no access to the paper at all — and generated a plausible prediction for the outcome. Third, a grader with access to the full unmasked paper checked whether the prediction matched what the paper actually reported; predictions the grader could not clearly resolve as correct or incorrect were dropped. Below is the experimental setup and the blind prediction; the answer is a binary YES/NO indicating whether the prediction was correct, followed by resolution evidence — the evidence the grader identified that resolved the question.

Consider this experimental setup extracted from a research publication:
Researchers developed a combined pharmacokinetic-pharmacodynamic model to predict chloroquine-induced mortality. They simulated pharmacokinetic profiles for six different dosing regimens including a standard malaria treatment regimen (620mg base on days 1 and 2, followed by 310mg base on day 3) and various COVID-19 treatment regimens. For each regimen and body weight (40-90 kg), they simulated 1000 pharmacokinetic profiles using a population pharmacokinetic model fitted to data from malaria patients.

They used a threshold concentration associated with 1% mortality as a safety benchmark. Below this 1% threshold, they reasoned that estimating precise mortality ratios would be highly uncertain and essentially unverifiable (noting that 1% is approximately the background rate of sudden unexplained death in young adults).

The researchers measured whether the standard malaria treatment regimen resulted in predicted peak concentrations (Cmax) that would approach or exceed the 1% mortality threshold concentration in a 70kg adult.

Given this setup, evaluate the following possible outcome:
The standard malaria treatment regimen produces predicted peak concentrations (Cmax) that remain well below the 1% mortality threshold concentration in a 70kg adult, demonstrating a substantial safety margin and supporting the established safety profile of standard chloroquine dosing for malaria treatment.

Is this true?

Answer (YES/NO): YES